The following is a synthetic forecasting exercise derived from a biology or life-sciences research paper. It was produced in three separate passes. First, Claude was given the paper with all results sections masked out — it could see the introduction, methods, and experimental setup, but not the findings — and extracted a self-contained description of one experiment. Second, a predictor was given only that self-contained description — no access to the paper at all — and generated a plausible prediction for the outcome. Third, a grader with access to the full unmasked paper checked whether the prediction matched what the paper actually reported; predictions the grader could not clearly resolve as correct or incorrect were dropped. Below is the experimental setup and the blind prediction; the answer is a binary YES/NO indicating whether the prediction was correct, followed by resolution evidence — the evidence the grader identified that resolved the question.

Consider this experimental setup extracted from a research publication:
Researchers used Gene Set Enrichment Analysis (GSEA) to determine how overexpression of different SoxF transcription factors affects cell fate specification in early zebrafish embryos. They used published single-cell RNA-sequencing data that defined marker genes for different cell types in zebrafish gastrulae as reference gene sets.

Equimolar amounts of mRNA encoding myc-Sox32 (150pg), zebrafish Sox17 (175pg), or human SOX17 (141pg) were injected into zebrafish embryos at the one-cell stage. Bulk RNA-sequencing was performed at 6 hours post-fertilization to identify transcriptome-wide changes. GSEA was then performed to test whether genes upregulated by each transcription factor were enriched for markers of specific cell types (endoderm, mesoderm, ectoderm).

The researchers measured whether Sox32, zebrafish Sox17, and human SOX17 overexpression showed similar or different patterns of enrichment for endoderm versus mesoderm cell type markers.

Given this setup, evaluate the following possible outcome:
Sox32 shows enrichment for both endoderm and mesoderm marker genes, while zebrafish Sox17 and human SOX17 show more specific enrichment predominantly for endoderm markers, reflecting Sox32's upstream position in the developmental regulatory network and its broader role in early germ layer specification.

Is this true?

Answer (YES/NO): NO